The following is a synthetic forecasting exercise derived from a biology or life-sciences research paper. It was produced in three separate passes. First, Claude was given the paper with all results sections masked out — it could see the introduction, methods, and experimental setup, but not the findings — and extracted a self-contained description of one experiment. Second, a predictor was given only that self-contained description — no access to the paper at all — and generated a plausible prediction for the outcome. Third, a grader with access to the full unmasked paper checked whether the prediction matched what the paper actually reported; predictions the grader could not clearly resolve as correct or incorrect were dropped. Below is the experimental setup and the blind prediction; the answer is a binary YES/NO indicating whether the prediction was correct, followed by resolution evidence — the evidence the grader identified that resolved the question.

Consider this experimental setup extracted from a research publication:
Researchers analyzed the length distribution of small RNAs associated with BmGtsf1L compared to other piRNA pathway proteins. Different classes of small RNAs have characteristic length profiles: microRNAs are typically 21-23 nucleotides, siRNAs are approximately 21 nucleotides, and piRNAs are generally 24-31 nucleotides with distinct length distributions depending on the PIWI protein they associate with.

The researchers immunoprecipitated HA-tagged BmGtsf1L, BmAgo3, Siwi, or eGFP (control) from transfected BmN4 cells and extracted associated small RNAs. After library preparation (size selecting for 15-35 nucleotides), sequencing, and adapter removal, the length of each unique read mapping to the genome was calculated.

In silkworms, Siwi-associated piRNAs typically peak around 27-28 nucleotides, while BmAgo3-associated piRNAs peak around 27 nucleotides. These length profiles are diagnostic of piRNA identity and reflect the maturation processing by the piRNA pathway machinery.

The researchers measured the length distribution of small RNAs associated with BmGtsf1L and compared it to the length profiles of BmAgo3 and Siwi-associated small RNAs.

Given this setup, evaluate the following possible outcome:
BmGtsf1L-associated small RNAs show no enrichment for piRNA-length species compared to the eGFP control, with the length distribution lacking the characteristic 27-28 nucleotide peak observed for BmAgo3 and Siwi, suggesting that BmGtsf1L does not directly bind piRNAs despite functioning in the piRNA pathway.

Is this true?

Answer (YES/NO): NO